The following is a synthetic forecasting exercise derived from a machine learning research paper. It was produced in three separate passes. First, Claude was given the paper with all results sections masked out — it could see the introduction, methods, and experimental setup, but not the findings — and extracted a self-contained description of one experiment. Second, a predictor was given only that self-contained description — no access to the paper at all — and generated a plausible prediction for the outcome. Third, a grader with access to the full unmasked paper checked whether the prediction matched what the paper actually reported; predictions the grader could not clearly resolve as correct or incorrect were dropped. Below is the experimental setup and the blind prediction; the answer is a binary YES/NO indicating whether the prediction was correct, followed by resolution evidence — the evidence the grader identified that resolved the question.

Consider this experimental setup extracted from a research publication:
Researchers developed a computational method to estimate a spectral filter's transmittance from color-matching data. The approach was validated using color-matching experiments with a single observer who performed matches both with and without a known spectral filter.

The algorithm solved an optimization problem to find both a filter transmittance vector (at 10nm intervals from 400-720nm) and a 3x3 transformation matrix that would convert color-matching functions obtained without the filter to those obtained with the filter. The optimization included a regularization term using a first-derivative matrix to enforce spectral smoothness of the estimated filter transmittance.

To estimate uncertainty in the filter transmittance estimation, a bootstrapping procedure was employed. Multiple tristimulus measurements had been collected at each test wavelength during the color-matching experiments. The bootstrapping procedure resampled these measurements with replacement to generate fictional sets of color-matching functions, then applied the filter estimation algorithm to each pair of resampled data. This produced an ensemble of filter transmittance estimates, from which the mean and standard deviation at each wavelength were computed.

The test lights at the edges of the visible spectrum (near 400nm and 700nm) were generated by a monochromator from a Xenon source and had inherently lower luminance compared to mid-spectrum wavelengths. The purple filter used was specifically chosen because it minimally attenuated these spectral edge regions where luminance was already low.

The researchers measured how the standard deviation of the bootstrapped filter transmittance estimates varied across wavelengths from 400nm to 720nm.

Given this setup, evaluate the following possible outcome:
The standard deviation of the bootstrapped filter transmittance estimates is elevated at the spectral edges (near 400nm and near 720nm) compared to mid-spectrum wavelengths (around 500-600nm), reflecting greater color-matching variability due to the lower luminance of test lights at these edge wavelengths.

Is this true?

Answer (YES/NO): YES